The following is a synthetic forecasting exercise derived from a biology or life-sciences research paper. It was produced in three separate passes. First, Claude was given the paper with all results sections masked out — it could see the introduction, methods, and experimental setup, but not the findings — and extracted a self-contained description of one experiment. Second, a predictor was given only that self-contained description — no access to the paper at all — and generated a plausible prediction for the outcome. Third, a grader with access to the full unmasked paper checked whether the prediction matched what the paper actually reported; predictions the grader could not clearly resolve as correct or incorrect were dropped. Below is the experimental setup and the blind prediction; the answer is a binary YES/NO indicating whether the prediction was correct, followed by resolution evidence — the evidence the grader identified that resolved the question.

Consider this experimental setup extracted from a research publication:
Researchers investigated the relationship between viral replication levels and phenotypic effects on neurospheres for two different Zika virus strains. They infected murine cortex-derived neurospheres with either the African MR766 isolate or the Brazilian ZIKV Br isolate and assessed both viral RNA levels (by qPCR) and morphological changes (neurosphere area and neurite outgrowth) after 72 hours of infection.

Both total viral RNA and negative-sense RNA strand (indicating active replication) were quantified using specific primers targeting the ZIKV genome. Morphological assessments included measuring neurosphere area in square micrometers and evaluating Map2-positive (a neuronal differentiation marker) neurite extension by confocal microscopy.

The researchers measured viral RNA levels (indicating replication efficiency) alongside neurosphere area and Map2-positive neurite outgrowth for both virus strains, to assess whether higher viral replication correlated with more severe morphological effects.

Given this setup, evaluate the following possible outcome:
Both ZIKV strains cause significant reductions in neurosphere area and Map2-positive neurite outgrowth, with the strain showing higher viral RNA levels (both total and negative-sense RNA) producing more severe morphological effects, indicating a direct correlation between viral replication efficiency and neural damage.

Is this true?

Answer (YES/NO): NO